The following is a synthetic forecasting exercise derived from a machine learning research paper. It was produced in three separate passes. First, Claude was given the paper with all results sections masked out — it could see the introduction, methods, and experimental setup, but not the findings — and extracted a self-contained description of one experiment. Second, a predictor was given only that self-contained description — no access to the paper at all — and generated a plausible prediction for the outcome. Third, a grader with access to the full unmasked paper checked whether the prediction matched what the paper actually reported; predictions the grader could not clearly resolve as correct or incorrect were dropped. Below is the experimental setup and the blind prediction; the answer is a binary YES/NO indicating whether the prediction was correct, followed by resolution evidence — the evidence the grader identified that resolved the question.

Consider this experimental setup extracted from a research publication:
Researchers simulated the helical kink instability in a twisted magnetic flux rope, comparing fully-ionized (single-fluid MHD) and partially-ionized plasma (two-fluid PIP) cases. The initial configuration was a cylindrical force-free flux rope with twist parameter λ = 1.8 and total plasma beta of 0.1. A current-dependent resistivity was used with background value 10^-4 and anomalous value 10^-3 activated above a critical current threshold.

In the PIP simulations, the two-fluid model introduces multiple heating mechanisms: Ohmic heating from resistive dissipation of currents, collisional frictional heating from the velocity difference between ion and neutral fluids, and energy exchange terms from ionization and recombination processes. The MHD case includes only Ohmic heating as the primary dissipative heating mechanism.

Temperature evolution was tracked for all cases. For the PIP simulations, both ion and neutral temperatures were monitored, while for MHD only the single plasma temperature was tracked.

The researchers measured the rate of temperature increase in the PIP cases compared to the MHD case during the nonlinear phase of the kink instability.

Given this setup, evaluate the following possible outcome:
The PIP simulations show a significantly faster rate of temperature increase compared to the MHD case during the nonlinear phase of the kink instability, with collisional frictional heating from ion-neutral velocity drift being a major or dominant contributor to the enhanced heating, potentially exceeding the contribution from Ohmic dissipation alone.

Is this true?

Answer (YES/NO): YES